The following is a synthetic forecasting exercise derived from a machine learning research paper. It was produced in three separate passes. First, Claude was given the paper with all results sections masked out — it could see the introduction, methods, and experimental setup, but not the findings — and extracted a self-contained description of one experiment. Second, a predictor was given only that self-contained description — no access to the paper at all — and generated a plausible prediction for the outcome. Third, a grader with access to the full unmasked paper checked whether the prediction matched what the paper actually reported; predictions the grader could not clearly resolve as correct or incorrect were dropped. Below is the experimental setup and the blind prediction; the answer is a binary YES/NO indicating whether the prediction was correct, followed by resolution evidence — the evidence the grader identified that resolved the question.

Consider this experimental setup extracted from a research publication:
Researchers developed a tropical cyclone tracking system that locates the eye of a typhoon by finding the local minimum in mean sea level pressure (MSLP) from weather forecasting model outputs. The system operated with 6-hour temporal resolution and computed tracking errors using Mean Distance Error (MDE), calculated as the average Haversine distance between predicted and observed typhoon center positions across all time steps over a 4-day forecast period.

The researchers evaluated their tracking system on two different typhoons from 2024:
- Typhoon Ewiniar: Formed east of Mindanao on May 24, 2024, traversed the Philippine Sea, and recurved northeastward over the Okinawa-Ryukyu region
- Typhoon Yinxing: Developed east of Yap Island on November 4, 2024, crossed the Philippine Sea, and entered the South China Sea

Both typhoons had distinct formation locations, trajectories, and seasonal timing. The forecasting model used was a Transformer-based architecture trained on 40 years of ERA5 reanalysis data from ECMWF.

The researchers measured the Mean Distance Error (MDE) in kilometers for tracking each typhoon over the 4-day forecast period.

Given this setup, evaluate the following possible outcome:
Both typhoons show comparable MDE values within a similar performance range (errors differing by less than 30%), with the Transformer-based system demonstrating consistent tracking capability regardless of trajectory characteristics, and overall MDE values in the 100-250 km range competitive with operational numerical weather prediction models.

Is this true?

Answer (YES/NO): NO